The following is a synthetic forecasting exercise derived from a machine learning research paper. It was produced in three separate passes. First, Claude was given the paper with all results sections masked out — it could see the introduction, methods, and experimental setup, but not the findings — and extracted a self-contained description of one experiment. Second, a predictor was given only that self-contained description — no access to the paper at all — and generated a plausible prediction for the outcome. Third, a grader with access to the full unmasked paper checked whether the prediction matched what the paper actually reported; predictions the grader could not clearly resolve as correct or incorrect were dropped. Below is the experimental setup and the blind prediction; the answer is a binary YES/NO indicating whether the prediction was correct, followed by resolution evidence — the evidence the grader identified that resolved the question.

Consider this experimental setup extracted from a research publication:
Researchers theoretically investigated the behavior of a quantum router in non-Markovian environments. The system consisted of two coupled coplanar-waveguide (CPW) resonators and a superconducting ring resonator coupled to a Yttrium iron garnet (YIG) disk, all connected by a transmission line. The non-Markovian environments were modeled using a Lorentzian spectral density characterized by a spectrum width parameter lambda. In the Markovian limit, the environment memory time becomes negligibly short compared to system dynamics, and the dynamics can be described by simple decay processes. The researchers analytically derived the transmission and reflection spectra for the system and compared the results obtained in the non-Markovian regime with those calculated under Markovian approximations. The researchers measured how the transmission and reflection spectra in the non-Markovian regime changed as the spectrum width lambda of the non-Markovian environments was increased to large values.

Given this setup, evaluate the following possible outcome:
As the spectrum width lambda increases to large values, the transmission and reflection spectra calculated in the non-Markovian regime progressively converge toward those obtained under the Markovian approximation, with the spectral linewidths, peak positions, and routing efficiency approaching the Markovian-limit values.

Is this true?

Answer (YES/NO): YES